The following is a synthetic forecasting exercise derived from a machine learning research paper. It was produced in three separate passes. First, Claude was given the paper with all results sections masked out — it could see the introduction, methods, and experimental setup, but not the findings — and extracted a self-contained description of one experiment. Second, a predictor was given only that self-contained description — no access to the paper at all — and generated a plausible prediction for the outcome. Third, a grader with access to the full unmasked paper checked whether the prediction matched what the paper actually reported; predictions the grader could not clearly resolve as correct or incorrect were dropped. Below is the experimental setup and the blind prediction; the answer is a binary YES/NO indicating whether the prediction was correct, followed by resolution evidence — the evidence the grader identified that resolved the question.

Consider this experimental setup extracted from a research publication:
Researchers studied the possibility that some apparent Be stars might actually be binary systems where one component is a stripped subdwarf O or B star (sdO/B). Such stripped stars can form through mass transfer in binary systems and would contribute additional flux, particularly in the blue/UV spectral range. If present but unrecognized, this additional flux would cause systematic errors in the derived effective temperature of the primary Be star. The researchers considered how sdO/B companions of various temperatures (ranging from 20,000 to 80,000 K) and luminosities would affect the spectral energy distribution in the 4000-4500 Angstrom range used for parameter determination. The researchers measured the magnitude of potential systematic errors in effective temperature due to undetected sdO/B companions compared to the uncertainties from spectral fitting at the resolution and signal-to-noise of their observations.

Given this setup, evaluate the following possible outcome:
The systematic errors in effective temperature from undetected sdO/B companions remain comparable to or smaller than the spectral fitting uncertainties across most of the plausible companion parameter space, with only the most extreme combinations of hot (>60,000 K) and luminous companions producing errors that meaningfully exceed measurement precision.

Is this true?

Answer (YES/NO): NO